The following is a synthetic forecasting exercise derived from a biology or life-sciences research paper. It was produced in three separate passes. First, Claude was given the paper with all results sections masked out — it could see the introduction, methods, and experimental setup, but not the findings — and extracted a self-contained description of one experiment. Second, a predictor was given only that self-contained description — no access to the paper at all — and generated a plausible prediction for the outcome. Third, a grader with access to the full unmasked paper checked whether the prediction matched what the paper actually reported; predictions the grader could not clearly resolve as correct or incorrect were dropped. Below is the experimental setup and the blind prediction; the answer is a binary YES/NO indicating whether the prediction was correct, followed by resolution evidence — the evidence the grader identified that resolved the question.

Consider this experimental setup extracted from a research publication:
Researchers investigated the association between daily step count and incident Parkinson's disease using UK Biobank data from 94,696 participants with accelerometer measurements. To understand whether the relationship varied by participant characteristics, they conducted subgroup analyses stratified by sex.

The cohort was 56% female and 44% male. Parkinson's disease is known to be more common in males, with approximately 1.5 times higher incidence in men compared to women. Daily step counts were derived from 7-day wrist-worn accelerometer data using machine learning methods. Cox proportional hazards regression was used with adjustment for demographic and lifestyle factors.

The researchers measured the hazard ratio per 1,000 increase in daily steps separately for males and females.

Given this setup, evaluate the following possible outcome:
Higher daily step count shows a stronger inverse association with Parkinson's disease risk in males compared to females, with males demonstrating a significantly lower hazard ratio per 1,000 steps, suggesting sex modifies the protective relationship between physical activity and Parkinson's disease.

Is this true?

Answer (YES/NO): NO